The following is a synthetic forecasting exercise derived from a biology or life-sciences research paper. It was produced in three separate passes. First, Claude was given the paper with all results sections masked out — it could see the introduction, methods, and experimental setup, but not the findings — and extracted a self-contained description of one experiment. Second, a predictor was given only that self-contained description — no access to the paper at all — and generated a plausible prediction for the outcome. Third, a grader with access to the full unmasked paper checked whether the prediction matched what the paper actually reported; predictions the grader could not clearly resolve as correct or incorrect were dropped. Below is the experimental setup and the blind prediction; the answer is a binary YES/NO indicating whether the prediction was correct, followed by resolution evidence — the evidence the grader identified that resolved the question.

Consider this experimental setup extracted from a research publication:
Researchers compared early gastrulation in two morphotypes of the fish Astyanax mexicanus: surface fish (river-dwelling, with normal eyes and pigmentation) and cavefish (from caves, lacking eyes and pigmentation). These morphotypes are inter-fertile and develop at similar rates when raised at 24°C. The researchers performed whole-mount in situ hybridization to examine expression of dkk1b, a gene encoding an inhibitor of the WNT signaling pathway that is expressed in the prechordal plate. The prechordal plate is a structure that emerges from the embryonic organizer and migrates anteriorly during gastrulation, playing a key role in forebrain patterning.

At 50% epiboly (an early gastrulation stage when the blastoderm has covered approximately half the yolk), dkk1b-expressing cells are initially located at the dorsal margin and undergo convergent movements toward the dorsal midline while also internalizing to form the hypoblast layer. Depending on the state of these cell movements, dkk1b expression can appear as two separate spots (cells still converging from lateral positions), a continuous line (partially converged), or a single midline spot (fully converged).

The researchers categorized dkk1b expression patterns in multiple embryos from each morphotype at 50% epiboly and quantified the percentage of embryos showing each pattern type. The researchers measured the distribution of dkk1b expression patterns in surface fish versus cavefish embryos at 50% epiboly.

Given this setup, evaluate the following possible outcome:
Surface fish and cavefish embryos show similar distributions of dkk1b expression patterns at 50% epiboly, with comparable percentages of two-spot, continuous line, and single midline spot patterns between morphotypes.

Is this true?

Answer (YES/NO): NO